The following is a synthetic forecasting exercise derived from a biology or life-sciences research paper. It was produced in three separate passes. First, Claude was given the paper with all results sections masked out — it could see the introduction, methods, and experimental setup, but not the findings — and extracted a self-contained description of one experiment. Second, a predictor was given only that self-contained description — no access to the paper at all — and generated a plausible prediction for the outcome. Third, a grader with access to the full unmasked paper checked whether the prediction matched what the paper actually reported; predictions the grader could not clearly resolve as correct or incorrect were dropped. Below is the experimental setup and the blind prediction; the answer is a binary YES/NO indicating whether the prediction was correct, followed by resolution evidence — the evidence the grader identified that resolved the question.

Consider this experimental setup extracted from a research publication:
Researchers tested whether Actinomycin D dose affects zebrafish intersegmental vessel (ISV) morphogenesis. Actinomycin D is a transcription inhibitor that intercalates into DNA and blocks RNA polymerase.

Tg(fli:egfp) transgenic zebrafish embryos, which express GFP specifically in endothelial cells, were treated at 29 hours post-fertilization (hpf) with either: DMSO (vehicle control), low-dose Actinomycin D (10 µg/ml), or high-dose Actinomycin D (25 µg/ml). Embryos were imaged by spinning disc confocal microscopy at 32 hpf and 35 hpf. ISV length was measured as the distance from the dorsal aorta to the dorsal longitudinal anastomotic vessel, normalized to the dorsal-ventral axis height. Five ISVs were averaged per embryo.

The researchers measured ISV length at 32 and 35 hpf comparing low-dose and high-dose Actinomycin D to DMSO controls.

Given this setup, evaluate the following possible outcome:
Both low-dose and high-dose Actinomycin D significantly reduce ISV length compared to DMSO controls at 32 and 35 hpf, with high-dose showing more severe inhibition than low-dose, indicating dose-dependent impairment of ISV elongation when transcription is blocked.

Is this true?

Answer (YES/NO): NO